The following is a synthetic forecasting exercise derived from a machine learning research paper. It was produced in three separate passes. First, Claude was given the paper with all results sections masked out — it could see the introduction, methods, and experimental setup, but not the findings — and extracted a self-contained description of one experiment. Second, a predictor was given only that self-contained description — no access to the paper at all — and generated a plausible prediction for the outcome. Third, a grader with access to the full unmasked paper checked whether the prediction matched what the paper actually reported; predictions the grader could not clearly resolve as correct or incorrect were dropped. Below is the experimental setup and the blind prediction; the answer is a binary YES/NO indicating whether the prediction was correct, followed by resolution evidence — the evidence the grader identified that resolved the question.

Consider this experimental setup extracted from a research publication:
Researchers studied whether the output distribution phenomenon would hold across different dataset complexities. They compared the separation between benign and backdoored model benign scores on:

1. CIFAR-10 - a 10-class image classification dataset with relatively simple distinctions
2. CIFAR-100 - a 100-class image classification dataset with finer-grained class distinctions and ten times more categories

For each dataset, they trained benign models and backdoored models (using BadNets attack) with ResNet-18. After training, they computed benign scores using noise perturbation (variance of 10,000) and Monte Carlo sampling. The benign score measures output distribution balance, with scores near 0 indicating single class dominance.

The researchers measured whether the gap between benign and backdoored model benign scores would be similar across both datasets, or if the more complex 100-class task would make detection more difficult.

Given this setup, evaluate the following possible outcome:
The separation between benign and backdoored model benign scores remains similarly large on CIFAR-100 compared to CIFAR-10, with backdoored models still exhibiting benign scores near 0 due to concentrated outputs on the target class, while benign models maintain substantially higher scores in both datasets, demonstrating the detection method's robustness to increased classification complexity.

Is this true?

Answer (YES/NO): NO